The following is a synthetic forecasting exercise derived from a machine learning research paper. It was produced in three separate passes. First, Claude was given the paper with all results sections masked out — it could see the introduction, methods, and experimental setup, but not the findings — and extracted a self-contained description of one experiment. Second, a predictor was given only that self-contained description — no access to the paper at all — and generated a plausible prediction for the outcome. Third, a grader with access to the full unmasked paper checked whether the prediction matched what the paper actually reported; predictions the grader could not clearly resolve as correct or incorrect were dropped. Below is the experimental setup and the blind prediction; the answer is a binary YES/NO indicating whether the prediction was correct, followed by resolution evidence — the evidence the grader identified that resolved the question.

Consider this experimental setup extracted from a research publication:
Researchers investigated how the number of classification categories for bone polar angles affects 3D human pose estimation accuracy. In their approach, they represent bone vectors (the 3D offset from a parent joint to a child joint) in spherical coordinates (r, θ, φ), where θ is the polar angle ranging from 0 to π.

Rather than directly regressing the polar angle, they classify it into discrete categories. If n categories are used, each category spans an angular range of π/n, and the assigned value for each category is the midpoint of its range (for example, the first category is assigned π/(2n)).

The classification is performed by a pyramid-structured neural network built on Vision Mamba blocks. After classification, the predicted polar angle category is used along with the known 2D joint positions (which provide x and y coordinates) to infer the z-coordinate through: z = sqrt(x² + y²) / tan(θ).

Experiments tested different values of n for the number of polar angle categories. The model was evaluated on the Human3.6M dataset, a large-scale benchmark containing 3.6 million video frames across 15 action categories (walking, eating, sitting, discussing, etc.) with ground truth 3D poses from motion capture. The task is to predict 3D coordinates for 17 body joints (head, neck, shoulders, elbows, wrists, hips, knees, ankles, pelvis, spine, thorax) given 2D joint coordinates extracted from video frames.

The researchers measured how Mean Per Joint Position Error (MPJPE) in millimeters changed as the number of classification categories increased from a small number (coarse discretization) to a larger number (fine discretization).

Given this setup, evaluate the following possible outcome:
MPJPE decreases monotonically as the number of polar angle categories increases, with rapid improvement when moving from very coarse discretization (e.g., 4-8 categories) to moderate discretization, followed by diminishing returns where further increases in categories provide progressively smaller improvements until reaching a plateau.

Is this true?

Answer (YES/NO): NO